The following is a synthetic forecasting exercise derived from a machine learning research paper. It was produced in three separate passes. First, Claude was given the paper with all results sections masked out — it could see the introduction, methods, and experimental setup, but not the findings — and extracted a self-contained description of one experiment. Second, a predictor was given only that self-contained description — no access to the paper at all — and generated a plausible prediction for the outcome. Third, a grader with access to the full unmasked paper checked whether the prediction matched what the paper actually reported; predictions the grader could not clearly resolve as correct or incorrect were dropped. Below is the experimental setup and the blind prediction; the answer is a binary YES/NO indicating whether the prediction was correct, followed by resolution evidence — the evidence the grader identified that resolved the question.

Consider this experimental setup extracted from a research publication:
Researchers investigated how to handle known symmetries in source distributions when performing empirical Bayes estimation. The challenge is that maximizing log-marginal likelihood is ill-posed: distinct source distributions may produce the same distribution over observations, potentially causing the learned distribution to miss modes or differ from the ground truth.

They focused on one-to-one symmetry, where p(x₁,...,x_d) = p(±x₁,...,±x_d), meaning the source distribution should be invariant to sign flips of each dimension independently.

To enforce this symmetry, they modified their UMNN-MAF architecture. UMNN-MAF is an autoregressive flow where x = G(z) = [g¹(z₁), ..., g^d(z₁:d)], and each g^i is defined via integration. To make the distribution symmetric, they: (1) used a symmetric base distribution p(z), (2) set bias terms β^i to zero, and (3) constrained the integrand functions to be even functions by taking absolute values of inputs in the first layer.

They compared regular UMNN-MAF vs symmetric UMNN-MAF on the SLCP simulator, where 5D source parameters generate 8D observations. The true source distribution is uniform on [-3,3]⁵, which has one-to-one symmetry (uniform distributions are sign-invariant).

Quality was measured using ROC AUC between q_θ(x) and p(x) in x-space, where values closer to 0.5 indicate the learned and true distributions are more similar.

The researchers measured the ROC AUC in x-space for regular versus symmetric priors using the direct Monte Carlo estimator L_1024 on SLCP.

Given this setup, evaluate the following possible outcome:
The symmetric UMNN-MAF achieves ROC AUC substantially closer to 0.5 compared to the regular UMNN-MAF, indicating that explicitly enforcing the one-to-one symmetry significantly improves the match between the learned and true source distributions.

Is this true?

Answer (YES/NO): NO